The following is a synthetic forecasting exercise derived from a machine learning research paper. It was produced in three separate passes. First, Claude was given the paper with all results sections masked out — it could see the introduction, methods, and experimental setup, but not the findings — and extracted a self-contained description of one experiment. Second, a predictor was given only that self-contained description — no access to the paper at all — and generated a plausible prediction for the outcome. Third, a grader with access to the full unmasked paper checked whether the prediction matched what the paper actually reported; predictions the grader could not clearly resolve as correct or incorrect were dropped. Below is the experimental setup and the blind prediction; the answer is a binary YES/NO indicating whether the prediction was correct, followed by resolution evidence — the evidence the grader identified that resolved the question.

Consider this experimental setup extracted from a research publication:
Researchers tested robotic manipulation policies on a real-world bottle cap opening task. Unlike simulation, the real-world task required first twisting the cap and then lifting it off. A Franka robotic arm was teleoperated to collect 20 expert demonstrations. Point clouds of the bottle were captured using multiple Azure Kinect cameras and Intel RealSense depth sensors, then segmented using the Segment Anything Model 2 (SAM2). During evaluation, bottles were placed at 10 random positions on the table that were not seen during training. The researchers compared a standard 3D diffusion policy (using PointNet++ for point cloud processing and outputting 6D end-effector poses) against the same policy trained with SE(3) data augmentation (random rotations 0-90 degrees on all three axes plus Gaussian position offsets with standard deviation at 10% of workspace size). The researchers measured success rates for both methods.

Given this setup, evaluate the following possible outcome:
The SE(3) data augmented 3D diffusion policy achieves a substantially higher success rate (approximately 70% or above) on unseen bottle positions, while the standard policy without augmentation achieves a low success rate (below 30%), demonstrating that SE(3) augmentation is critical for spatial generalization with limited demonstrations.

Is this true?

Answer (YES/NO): NO